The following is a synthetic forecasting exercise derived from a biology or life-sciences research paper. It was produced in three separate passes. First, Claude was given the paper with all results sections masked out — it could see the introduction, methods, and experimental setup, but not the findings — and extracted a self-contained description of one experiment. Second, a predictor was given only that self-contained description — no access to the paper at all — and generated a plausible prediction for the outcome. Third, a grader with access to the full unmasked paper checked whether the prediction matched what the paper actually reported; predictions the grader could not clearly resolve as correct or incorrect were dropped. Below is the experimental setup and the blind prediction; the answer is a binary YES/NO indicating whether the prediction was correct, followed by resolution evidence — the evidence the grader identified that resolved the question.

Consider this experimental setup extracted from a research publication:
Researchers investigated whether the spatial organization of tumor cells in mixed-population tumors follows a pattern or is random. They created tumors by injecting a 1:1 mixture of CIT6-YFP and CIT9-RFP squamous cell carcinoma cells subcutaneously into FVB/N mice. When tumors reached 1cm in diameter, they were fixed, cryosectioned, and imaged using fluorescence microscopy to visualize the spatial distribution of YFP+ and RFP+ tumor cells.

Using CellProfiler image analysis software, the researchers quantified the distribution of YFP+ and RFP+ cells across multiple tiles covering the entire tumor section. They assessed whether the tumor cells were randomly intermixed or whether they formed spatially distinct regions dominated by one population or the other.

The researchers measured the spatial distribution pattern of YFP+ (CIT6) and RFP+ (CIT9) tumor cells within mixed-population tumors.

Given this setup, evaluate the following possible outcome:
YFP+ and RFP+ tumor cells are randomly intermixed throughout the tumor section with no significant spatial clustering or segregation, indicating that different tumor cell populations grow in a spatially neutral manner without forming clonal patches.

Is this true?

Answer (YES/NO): NO